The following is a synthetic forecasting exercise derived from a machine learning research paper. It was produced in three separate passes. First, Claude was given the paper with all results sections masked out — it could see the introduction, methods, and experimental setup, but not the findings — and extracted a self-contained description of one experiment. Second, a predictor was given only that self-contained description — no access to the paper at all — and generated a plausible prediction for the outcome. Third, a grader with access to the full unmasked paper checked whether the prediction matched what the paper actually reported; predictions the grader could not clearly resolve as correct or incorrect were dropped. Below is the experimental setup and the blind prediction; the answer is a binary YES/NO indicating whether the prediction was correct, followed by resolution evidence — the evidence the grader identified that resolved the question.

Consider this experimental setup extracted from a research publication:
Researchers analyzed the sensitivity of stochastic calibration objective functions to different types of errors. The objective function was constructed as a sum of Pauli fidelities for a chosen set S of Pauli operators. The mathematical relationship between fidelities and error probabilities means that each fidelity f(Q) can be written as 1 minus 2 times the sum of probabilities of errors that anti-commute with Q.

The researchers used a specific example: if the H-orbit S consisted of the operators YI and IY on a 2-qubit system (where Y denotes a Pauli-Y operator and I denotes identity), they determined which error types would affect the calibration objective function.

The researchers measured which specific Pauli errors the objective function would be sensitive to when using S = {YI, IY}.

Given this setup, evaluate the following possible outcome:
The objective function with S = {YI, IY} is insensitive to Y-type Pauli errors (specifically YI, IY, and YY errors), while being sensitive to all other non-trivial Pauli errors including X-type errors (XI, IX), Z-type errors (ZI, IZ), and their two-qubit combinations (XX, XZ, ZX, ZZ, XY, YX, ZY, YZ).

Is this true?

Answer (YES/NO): YES